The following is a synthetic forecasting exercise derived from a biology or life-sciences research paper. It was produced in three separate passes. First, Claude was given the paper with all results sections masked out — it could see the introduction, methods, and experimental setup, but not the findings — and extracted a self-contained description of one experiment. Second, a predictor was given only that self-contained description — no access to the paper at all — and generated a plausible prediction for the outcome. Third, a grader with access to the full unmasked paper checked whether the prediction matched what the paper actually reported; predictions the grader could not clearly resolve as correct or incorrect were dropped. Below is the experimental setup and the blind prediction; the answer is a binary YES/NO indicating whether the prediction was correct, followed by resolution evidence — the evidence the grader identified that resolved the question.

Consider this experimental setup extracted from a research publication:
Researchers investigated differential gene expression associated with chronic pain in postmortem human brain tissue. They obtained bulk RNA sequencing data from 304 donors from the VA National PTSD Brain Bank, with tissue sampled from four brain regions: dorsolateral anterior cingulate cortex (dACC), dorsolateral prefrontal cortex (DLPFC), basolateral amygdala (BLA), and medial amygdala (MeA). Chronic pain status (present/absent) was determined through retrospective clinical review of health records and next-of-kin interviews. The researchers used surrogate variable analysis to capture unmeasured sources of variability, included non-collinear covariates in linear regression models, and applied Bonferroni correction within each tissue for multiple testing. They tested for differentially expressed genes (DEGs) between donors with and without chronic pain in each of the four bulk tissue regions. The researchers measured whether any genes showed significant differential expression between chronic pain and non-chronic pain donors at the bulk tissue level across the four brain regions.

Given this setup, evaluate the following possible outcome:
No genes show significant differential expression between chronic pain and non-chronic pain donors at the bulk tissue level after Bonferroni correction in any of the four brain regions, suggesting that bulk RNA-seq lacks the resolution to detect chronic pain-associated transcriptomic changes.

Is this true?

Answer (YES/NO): NO